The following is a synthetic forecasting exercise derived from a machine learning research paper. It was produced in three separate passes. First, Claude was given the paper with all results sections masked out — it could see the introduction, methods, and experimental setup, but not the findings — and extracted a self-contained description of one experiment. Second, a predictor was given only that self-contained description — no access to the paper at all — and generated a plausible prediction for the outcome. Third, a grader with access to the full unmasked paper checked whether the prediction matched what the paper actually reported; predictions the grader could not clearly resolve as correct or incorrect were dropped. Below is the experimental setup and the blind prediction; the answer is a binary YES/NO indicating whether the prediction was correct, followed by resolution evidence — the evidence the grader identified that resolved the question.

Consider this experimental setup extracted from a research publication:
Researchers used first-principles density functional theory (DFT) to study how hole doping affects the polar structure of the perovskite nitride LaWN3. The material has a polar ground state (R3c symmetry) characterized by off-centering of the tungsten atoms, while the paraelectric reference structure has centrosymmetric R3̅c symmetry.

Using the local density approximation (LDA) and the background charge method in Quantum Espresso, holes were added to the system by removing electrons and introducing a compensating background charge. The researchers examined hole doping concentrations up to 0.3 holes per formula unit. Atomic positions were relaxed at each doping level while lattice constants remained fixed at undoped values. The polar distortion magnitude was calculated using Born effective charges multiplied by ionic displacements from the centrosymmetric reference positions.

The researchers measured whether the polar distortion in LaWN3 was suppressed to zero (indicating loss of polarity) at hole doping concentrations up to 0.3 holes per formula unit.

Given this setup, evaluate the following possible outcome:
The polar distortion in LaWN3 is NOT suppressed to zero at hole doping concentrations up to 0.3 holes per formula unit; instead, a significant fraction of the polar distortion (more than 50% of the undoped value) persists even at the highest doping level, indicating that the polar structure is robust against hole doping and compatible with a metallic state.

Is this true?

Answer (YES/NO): YES